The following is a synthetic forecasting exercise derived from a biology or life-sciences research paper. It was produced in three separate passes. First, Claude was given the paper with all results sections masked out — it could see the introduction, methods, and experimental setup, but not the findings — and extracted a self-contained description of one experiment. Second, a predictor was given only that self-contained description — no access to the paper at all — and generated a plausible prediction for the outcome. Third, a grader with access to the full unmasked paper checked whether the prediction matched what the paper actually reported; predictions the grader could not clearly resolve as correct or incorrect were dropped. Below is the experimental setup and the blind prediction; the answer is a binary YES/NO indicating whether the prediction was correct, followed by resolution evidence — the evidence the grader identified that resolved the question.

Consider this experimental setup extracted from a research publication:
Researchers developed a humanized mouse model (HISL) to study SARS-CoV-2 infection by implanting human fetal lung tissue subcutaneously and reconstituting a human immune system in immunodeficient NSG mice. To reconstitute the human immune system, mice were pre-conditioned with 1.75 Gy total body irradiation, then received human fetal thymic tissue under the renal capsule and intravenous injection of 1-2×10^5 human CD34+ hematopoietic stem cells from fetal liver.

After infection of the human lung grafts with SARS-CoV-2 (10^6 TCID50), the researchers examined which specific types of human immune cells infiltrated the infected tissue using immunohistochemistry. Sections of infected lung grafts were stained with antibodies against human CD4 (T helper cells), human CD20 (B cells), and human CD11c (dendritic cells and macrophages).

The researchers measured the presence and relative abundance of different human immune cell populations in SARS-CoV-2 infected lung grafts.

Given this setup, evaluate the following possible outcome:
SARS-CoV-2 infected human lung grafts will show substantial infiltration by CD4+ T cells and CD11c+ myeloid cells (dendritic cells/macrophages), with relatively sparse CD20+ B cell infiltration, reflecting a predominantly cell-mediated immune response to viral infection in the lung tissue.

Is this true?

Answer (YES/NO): NO